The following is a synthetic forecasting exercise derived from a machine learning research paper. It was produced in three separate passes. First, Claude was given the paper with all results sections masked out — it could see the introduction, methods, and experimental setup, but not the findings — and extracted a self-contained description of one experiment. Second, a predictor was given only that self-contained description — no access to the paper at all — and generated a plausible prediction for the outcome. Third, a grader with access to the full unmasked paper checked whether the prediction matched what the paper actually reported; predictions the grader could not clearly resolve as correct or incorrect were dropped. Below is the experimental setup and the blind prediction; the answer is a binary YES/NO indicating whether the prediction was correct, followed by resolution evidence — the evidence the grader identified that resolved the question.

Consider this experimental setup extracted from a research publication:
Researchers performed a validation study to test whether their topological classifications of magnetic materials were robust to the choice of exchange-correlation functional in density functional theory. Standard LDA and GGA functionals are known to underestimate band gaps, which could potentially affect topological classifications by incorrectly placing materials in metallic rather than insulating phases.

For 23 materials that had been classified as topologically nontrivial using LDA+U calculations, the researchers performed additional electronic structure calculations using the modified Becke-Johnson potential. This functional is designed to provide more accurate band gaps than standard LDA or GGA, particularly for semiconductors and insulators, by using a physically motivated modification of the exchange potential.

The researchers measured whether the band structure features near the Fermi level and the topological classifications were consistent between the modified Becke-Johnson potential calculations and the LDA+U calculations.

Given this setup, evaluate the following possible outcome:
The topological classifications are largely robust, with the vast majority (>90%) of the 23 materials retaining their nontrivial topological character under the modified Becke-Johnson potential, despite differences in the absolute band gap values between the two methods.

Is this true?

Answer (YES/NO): YES